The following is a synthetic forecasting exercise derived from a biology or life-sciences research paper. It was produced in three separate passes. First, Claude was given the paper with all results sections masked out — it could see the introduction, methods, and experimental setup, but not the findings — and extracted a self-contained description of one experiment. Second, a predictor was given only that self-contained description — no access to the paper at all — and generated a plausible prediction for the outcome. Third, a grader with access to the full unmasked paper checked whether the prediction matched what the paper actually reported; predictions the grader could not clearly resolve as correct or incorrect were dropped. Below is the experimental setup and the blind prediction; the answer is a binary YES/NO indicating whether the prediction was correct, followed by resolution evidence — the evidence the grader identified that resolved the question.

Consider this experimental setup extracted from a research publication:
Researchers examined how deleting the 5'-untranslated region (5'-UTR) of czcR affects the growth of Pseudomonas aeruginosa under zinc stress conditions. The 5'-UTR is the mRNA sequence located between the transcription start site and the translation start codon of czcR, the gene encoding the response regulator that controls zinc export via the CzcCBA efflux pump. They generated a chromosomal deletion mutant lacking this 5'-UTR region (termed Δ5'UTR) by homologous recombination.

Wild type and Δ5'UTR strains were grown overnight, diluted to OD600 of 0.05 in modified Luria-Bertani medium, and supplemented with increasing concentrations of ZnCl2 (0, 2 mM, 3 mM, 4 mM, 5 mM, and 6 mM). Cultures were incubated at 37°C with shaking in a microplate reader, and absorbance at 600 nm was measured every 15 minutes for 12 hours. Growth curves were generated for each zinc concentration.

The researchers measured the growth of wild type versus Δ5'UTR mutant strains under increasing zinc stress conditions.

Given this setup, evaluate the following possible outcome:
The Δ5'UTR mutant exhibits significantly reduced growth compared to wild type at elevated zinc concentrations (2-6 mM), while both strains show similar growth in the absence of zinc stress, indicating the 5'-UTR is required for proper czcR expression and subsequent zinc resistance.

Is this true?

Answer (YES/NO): NO